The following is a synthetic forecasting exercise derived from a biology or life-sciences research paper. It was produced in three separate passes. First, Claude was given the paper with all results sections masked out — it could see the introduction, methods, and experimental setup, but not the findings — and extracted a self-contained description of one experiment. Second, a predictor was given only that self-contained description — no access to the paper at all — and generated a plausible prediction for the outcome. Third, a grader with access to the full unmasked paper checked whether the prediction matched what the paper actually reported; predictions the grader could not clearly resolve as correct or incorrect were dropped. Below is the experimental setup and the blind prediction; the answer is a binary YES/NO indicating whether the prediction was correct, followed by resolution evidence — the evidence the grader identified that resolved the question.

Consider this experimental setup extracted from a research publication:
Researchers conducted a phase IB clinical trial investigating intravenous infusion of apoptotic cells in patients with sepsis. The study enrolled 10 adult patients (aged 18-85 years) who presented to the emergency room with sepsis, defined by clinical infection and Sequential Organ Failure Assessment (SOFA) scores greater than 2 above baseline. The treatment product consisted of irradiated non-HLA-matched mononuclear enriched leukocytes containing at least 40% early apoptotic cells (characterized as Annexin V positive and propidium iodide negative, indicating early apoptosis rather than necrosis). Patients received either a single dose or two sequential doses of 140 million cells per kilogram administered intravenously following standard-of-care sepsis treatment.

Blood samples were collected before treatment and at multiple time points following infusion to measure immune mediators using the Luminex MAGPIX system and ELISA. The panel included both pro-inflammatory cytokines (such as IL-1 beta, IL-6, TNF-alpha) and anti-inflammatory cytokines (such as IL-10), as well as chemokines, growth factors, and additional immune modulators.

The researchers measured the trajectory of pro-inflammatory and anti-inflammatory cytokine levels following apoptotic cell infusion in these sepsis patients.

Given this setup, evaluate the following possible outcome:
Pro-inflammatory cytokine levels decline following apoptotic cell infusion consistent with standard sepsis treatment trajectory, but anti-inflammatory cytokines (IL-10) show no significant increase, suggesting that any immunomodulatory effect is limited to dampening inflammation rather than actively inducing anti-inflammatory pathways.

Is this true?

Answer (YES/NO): NO